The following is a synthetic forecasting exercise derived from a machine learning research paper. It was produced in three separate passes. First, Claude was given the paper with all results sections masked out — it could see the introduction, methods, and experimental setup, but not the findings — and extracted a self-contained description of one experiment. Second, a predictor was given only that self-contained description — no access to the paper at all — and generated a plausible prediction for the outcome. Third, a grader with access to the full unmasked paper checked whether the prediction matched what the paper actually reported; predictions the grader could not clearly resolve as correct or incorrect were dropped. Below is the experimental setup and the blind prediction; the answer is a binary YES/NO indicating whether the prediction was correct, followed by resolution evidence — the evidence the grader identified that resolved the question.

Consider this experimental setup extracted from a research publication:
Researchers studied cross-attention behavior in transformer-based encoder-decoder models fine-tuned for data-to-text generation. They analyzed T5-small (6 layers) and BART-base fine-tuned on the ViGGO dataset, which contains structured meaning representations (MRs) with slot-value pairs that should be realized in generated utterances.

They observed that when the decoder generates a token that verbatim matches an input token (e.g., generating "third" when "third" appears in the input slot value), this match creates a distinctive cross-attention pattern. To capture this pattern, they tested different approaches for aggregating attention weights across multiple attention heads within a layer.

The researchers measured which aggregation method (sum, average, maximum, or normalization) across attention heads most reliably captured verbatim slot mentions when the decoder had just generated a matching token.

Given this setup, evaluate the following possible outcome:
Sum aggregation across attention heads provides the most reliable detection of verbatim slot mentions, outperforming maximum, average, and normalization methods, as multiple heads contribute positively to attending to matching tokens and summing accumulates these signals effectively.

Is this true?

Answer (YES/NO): NO